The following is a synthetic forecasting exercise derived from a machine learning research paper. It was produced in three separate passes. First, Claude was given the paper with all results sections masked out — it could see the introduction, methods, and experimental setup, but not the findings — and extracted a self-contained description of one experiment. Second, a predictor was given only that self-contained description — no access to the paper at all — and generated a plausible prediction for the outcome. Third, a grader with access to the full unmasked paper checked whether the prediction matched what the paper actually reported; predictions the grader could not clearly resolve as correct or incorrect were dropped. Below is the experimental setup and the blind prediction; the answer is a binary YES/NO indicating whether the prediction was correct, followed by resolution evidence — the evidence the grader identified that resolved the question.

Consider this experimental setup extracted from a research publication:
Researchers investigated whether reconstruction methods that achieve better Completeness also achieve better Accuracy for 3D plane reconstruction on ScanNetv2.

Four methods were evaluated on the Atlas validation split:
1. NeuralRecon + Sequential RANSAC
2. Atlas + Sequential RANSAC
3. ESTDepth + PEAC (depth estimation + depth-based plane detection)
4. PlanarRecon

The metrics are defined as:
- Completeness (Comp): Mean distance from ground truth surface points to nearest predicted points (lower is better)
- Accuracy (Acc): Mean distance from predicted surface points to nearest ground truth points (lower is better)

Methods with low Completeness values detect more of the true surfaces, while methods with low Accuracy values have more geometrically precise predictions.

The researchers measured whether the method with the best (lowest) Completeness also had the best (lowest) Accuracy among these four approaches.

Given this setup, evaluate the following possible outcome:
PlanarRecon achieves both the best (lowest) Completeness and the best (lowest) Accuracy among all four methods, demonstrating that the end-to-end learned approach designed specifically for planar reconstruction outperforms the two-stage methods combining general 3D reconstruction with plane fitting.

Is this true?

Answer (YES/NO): NO